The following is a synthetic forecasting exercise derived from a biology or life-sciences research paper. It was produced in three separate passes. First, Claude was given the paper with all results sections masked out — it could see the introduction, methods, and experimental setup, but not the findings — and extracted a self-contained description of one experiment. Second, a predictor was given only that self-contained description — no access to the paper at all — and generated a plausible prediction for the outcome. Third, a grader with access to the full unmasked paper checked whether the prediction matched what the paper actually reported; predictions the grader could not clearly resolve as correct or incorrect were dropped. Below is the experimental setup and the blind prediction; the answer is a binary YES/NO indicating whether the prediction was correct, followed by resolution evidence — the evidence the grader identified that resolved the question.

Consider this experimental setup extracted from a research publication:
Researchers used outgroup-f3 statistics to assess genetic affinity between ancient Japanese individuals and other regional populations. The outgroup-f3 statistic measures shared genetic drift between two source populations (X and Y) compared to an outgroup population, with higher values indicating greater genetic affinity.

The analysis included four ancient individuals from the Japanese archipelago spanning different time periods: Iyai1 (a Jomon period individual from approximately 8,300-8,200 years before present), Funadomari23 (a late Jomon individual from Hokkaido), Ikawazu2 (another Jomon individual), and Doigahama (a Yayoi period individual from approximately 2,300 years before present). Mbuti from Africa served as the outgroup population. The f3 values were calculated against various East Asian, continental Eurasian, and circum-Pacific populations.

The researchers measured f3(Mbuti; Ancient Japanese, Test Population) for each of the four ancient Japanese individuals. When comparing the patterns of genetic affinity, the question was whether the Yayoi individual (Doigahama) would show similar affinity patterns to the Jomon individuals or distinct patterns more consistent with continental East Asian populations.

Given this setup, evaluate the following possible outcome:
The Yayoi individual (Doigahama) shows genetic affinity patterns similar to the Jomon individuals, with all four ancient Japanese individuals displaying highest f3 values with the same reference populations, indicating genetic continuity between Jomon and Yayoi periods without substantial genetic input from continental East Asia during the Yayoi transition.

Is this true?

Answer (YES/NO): NO